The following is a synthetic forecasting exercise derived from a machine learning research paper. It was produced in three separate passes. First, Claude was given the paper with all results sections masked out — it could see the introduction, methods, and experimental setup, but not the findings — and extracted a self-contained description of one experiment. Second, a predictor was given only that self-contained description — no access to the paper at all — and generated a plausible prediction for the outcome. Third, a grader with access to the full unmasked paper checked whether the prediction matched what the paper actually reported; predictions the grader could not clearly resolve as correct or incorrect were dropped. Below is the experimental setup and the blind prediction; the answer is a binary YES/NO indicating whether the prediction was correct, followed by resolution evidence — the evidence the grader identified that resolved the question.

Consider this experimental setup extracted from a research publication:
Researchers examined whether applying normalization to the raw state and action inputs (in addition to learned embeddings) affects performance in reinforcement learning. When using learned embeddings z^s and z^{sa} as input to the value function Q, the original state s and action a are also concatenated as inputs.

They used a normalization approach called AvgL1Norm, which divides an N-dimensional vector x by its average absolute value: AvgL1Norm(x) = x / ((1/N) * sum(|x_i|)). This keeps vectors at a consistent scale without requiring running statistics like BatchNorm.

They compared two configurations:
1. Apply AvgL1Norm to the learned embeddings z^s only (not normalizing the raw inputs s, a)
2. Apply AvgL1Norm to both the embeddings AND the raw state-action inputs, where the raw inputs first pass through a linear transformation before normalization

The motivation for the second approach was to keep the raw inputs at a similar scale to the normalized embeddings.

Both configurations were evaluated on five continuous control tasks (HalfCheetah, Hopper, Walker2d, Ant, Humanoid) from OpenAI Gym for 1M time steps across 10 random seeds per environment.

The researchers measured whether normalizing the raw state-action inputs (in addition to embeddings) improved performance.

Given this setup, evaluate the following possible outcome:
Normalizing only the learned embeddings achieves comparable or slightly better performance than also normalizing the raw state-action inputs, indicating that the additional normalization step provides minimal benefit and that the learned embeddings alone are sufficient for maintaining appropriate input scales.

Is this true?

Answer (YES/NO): NO